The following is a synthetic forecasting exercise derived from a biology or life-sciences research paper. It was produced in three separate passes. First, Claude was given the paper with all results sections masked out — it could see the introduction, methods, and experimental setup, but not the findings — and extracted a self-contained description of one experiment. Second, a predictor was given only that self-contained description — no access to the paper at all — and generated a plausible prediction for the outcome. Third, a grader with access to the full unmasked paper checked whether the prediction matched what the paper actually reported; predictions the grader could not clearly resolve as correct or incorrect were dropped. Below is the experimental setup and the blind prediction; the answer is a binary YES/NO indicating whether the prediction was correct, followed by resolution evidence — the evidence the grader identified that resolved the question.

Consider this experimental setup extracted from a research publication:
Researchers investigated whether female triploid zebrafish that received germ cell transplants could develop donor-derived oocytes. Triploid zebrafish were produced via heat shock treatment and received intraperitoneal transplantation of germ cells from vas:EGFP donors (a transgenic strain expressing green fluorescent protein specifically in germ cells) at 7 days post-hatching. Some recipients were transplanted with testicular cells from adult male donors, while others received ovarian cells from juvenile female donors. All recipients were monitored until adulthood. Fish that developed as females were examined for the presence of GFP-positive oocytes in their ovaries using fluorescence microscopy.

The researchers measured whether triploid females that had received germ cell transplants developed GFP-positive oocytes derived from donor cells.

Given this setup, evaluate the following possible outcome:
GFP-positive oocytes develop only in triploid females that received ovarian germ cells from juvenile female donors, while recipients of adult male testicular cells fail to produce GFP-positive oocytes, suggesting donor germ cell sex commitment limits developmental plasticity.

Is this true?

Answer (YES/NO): NO